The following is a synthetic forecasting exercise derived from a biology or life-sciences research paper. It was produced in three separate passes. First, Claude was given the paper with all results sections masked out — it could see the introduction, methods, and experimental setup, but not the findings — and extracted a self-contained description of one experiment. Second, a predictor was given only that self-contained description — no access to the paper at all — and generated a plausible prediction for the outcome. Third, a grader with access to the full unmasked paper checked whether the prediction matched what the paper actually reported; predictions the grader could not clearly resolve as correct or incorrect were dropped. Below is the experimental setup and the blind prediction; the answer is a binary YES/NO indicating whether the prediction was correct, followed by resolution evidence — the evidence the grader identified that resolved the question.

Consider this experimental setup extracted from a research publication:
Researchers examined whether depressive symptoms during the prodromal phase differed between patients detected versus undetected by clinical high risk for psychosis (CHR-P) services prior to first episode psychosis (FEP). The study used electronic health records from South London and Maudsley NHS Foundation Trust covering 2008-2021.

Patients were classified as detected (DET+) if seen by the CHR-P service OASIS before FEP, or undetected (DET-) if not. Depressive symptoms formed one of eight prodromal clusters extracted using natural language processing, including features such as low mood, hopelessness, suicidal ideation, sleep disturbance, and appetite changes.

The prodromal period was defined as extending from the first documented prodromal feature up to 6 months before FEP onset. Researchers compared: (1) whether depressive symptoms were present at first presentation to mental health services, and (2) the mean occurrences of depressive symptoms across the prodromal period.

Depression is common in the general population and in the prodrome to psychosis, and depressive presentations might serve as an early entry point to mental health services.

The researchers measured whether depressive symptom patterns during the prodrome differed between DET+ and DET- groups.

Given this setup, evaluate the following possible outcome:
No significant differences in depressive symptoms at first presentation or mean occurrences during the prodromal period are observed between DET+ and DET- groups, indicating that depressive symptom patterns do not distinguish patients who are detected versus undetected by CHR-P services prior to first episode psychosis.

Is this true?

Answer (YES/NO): YES